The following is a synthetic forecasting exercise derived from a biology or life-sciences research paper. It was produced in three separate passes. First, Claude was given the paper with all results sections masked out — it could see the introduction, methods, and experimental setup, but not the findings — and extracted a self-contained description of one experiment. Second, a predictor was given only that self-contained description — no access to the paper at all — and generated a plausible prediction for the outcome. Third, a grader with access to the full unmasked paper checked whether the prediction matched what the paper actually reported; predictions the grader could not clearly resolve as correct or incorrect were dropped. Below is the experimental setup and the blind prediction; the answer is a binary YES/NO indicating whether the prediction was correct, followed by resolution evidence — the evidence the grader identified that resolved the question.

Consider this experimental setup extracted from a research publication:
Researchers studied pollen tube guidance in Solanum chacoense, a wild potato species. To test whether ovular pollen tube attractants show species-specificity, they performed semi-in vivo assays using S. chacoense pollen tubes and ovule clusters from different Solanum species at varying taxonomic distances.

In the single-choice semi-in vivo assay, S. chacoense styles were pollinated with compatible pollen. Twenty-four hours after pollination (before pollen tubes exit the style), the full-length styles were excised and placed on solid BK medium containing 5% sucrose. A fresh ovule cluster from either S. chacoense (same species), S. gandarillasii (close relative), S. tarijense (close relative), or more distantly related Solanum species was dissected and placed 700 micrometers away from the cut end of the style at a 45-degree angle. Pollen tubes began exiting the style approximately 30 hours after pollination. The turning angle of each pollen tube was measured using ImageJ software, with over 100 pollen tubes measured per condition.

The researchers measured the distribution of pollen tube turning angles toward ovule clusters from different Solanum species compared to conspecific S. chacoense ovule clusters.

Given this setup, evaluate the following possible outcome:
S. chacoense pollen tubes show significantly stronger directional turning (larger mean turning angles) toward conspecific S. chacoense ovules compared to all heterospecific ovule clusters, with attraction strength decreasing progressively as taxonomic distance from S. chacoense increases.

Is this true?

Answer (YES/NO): NO